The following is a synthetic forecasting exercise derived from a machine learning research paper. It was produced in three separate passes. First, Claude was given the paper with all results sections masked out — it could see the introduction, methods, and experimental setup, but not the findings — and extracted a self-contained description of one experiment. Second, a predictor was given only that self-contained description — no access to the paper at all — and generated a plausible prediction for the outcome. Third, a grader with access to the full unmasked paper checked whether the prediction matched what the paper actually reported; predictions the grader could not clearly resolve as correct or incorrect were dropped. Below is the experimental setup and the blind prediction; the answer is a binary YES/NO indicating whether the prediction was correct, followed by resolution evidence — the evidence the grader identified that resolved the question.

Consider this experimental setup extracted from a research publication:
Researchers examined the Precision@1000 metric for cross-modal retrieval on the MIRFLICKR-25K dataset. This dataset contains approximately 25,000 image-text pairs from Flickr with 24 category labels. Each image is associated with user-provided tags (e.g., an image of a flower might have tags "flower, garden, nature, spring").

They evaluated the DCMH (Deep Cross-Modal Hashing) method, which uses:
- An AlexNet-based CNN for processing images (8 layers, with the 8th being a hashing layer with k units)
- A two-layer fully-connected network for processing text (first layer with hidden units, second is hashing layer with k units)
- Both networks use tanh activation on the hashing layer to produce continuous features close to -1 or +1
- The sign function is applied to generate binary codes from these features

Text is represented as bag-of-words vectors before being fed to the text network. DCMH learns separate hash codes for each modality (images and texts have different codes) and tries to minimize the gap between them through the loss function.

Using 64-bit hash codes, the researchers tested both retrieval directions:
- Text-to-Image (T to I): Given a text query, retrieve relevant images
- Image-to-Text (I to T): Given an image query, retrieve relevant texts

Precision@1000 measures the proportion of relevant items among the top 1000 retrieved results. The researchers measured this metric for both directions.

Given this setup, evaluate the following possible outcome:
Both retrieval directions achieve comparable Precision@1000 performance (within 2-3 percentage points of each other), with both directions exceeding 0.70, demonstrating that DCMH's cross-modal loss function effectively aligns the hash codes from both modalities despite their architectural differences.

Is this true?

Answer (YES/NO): YES